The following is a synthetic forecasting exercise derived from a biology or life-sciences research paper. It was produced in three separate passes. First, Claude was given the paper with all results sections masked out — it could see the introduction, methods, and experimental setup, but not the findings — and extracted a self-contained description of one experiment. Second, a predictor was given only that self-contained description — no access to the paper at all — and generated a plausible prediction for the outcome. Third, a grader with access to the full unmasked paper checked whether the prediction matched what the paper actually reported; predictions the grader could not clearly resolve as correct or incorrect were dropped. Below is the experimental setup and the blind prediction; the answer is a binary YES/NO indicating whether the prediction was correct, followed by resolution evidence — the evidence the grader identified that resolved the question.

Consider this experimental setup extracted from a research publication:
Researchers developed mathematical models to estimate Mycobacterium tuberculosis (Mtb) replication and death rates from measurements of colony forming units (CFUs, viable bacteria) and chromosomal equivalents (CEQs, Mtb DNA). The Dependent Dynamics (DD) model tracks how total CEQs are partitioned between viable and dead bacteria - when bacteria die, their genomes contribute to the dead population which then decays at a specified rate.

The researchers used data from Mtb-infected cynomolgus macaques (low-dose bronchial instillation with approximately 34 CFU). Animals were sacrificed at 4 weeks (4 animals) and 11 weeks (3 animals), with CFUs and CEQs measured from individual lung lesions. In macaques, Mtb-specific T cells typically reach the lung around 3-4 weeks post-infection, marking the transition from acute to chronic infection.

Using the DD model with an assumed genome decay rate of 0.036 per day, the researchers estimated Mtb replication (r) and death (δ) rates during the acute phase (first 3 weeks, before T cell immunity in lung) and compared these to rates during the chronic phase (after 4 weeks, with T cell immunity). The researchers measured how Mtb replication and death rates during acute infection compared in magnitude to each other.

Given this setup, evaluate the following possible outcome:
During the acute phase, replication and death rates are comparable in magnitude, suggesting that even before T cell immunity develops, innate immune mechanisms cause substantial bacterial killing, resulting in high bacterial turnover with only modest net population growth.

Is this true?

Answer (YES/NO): YES